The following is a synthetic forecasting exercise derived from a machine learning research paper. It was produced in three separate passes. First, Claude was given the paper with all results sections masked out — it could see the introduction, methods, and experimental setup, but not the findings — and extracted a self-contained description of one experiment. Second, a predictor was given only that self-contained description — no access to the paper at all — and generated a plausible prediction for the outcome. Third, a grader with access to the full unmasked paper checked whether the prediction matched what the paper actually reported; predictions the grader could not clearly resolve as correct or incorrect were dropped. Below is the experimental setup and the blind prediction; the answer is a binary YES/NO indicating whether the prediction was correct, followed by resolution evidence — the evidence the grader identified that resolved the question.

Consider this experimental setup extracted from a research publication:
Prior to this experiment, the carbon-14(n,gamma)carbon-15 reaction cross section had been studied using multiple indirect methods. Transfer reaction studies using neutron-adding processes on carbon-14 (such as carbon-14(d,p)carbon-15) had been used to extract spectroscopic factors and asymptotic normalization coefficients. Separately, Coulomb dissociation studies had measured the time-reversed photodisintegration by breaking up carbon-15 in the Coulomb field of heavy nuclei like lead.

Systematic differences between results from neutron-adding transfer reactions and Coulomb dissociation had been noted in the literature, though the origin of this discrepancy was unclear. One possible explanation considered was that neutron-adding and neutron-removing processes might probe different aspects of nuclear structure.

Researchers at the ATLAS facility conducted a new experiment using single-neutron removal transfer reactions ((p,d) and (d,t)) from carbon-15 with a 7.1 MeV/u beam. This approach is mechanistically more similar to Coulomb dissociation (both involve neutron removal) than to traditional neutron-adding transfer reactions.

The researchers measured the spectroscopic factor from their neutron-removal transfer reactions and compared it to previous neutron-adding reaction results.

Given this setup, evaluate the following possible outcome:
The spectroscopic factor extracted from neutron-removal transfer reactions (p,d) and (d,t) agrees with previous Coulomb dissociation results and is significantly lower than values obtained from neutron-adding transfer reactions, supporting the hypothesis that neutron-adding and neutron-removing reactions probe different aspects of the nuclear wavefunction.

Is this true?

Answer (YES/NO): NO